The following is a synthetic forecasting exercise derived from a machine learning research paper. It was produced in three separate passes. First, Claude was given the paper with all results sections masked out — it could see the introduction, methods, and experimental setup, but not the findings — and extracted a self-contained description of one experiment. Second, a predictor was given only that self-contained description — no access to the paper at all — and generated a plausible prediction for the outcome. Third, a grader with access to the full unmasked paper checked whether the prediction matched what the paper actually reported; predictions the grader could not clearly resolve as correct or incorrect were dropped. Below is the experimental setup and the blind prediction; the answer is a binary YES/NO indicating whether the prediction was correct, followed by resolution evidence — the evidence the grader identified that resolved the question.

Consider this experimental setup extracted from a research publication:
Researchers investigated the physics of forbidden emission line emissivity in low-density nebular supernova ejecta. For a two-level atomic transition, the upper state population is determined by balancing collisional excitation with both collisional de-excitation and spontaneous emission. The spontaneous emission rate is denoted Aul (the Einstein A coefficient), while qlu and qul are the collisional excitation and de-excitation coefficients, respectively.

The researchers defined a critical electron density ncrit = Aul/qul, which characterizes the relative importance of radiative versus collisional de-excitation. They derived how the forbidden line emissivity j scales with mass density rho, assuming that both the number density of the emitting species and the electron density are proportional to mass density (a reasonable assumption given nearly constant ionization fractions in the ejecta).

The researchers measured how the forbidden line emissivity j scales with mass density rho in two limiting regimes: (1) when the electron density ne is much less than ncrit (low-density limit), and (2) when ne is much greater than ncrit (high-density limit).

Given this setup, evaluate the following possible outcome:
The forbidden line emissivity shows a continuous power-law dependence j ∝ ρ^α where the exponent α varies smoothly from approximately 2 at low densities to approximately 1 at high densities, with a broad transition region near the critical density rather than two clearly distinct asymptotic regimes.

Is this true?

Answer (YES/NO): NO